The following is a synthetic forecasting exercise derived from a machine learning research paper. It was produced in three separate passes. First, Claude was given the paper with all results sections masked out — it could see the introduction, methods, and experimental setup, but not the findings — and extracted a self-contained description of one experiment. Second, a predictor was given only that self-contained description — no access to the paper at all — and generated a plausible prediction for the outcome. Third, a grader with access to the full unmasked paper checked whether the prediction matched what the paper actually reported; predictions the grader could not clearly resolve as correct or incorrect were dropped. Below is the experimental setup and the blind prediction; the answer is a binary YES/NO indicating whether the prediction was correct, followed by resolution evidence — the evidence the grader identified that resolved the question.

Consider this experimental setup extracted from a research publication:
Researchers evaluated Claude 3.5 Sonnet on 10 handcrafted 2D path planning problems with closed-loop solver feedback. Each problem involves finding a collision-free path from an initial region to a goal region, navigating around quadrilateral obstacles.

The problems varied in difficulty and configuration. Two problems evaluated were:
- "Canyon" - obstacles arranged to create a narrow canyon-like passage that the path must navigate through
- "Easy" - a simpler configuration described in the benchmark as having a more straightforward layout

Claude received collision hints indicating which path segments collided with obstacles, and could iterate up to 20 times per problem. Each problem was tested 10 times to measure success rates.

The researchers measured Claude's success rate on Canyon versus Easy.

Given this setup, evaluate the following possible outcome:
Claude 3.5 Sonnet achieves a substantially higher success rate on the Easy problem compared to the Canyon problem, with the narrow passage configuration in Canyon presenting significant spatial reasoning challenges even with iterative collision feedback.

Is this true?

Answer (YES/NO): YES